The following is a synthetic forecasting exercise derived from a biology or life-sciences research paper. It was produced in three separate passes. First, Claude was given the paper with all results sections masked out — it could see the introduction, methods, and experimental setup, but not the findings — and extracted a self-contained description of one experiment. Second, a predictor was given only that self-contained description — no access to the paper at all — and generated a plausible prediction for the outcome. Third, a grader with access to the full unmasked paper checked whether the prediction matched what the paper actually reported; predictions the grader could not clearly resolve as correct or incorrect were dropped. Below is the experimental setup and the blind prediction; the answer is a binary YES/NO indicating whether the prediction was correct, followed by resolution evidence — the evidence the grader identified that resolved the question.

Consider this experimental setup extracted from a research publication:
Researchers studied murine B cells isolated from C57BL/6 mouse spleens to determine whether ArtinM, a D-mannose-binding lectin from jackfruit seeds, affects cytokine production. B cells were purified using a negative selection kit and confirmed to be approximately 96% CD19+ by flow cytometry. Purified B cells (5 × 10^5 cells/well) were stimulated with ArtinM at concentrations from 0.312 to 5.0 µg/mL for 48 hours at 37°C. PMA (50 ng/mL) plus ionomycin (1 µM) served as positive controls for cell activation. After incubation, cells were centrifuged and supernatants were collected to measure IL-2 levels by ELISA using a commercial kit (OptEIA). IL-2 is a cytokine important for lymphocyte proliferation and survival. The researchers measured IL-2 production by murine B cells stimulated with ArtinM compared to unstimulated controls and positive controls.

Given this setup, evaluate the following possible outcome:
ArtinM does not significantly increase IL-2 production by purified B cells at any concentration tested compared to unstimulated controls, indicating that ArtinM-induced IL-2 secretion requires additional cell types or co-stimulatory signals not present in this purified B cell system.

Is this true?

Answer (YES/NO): YES